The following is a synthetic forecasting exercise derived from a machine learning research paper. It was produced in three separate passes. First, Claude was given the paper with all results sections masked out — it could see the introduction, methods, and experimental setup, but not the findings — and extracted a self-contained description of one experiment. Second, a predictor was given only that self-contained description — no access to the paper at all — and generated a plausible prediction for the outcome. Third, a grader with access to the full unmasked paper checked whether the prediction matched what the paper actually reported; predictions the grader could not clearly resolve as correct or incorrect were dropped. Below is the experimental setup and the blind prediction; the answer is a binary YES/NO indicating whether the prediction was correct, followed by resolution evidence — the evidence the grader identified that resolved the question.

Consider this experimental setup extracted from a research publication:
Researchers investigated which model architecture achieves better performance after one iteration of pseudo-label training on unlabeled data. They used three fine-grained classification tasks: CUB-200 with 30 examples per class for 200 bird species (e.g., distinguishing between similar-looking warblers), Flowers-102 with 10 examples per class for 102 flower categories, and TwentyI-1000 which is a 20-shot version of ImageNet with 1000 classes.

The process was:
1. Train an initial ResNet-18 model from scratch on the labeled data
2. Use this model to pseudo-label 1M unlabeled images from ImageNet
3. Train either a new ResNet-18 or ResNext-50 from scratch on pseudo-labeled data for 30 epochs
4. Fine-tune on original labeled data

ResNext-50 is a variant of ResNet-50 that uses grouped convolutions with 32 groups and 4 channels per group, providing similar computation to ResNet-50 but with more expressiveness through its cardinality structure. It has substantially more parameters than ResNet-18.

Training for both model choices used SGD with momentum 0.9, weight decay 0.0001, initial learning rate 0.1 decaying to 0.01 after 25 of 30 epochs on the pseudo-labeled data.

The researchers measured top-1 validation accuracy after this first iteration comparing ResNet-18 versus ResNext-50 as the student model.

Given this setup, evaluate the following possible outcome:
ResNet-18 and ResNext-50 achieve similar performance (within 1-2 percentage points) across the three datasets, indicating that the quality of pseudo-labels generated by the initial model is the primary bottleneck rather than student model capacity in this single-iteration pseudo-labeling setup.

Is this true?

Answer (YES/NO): NO